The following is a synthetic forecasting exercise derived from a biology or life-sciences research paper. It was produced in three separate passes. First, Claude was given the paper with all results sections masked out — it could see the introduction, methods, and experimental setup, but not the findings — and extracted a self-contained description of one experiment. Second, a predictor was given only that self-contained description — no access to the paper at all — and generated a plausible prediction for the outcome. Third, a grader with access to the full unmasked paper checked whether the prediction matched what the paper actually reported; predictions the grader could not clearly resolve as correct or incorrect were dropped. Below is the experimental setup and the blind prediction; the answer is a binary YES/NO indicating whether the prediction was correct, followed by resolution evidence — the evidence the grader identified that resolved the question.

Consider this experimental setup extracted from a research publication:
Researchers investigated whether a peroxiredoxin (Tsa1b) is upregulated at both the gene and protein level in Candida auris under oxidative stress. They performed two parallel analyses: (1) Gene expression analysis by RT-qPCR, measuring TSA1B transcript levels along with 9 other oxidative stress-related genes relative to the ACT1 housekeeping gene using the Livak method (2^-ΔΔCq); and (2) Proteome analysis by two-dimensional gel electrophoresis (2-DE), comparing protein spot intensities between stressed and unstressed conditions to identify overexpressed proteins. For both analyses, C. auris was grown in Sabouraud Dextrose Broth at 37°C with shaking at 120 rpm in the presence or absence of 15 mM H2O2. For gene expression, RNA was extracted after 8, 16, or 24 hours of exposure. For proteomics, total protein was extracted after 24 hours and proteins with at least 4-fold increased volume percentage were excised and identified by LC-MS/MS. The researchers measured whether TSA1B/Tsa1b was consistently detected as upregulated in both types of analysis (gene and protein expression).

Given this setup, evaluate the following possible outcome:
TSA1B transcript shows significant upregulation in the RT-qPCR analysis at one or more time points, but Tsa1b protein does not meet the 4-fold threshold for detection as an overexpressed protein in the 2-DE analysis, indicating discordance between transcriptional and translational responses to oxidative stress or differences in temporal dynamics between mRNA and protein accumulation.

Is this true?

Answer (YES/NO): NO